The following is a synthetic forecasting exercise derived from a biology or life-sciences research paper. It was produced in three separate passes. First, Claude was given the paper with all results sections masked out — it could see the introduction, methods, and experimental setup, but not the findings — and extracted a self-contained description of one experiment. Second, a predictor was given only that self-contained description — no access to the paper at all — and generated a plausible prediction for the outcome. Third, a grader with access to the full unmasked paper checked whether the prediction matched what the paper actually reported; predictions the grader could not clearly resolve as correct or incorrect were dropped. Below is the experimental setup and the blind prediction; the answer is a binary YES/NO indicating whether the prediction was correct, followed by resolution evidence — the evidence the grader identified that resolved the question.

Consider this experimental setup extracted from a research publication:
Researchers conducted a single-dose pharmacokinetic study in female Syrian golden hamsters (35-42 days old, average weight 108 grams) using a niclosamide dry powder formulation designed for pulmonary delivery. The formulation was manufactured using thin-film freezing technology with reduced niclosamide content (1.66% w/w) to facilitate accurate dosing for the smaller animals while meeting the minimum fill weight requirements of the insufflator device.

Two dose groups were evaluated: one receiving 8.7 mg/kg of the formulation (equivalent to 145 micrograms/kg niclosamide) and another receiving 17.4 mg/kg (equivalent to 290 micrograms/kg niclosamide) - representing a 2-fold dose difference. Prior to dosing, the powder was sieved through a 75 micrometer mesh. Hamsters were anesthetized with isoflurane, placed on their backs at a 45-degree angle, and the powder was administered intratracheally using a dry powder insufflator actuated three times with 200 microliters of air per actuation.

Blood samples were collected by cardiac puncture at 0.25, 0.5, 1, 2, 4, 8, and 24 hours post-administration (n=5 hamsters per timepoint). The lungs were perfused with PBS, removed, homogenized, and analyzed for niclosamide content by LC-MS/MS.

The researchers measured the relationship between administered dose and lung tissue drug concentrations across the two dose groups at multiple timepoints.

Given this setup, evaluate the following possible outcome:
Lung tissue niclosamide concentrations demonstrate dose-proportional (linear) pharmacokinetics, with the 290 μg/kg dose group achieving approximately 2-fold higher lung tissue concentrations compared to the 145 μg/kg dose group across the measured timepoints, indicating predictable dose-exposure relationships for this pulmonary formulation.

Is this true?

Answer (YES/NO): NO